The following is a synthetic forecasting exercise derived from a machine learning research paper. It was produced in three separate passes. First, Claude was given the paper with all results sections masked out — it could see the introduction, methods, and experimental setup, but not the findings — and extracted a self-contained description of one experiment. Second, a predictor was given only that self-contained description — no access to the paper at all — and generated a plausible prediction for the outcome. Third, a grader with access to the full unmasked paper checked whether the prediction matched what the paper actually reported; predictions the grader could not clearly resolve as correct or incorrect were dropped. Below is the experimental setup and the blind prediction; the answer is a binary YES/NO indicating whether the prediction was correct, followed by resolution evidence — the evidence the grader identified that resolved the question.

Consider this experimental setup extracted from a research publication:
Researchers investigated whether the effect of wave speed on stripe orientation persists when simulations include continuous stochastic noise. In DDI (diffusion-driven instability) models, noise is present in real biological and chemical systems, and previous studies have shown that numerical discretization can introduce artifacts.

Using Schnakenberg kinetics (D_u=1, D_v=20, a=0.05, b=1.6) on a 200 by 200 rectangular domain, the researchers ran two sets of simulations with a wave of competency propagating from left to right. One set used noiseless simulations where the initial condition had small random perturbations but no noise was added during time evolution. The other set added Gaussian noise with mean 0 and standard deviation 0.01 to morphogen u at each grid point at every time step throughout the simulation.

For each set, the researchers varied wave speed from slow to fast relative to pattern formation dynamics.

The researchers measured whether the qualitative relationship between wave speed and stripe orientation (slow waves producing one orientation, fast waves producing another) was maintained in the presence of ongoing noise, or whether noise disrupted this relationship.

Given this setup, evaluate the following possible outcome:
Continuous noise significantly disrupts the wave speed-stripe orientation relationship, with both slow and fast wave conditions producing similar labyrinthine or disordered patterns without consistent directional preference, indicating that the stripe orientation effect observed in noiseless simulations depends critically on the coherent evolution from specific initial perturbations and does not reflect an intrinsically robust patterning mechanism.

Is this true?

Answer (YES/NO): NO